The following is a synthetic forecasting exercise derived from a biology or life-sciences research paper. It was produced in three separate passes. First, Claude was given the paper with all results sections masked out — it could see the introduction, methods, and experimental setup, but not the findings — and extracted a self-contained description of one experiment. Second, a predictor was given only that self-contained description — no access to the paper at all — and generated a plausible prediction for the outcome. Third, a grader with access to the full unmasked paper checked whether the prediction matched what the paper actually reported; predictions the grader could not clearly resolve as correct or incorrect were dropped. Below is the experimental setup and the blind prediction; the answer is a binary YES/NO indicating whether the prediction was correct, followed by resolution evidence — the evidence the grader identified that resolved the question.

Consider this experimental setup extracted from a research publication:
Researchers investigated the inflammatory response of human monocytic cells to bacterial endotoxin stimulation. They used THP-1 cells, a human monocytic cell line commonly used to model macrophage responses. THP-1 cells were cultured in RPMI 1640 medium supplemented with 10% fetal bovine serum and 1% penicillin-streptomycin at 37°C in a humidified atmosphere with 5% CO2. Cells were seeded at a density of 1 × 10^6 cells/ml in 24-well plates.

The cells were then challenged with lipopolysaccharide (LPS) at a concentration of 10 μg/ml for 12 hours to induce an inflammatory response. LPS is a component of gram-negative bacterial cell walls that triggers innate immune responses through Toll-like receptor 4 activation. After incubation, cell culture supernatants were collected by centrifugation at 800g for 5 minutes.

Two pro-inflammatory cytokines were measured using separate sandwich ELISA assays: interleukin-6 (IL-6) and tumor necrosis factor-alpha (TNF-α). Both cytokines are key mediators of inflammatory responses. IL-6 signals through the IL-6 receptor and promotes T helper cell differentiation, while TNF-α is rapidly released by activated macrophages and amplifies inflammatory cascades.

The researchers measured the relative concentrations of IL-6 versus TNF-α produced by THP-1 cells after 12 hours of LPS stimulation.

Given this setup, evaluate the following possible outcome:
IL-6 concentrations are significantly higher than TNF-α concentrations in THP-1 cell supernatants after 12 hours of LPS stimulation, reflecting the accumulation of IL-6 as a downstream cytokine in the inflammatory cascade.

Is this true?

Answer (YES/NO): NO